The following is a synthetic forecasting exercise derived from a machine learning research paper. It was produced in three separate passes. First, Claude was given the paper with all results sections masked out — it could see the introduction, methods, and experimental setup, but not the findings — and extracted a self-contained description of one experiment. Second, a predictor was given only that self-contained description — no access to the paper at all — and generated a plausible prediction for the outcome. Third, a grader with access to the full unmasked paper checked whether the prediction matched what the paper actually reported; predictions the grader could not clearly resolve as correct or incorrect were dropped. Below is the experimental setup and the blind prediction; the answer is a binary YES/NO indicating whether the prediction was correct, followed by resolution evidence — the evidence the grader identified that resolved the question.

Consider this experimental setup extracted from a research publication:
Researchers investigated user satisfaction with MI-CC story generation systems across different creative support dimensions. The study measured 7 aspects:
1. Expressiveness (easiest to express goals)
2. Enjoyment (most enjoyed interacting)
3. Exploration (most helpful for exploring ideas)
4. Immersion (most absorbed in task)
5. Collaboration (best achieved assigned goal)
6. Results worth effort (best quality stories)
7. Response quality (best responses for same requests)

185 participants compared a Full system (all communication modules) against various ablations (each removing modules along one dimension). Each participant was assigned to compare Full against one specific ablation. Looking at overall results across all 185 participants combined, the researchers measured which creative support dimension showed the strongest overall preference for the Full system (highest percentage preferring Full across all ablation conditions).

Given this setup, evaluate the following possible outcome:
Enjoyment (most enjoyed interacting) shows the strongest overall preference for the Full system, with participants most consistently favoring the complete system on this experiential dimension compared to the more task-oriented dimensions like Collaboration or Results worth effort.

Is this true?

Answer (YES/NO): NO